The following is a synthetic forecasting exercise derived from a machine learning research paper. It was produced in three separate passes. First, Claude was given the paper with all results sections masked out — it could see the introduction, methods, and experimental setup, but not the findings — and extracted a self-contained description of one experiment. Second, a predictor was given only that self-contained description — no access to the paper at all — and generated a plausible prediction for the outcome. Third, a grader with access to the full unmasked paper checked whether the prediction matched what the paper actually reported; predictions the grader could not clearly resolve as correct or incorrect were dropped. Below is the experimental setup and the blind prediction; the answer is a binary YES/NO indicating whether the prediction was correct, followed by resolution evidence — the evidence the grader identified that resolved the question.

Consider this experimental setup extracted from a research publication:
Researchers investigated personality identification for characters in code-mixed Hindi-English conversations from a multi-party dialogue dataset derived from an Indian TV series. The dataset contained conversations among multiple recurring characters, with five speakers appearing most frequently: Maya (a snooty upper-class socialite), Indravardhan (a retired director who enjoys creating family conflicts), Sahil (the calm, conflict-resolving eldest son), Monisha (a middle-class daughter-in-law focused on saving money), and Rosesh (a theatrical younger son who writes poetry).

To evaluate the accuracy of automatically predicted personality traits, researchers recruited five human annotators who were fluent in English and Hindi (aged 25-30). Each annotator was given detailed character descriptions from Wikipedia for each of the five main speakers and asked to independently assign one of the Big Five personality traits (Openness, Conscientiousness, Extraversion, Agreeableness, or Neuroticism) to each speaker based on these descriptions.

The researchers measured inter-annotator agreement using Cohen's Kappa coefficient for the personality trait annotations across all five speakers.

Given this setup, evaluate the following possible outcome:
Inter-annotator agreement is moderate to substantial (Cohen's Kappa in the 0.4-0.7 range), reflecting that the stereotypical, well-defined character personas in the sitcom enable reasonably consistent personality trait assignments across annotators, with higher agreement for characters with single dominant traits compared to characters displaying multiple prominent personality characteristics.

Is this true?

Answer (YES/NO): NO